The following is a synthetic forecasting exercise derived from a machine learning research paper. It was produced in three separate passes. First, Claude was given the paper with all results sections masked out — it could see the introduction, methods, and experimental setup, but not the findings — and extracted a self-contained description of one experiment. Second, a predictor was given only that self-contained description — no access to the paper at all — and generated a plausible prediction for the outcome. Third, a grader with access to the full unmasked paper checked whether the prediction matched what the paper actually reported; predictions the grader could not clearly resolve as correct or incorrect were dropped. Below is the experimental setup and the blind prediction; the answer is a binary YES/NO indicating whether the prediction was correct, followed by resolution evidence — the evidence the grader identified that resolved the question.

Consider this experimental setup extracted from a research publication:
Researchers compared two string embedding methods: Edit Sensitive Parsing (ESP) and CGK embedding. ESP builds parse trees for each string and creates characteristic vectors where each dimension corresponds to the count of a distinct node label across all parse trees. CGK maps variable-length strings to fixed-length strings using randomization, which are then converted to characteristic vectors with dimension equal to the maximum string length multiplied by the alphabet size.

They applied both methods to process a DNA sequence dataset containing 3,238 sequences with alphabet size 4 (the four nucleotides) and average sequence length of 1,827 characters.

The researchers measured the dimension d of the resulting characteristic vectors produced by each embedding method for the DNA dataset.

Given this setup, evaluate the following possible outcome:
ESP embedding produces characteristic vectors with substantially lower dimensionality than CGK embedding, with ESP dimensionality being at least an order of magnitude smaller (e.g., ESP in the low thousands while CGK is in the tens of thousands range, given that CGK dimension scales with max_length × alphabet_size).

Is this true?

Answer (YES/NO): NO